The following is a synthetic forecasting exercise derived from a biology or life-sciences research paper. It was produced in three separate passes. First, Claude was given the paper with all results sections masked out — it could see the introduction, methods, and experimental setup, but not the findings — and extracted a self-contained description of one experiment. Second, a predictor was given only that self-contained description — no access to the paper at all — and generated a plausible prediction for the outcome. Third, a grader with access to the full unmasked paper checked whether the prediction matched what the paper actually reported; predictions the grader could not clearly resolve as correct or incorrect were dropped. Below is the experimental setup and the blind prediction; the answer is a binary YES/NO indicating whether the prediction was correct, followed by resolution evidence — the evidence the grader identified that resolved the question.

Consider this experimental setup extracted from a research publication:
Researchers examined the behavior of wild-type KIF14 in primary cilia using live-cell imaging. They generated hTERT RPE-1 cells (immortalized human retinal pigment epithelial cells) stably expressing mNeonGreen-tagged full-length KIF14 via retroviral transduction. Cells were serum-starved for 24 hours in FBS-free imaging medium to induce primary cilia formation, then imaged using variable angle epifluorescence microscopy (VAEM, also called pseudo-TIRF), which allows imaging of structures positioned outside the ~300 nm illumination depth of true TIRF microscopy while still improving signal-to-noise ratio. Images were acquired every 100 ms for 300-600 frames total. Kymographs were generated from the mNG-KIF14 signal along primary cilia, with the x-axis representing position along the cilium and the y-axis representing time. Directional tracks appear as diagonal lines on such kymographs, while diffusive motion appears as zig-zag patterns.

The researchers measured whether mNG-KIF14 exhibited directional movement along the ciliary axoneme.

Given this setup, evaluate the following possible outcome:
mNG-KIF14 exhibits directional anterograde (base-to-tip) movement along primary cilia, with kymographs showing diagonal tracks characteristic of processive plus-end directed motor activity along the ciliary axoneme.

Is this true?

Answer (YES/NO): YES